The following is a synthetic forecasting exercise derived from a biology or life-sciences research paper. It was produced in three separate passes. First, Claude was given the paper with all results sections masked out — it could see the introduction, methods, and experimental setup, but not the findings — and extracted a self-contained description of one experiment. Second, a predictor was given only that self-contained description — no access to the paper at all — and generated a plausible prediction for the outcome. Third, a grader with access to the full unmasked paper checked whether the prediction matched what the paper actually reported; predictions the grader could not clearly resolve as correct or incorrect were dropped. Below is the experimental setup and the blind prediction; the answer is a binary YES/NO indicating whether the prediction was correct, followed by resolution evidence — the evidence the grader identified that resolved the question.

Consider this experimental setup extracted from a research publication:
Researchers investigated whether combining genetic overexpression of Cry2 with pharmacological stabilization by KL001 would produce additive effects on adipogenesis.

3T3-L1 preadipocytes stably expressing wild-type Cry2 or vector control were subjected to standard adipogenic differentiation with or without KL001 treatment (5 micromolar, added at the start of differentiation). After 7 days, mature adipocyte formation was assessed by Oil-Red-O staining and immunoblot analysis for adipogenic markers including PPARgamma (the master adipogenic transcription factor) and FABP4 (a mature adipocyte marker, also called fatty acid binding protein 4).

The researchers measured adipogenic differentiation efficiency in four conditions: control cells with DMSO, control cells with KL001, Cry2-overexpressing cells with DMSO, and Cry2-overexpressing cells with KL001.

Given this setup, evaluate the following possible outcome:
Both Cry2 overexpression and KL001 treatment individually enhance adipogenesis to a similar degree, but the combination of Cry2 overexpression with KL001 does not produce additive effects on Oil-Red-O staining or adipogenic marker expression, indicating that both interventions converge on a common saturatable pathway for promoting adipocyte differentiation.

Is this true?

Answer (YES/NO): NO